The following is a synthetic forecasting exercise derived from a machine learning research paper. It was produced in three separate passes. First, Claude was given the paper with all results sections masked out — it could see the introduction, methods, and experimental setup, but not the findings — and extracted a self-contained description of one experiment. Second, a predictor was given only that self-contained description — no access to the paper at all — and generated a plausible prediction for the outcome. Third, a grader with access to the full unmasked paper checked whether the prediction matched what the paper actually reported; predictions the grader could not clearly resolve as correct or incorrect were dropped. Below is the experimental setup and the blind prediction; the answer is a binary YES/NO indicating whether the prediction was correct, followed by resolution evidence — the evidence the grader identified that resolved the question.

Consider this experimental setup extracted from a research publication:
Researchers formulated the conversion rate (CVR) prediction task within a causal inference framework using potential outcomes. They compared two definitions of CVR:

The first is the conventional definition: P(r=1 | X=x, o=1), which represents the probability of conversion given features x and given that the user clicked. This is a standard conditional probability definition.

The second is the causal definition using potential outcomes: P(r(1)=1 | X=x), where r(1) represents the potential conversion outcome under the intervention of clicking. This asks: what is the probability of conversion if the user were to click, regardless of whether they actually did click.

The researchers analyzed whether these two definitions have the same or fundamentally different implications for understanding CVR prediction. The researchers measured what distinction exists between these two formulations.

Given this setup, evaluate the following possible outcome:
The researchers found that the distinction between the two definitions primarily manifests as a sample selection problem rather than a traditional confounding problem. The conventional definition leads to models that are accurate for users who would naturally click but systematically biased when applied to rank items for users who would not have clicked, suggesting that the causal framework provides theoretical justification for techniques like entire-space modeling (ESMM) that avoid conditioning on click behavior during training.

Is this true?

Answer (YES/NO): NO